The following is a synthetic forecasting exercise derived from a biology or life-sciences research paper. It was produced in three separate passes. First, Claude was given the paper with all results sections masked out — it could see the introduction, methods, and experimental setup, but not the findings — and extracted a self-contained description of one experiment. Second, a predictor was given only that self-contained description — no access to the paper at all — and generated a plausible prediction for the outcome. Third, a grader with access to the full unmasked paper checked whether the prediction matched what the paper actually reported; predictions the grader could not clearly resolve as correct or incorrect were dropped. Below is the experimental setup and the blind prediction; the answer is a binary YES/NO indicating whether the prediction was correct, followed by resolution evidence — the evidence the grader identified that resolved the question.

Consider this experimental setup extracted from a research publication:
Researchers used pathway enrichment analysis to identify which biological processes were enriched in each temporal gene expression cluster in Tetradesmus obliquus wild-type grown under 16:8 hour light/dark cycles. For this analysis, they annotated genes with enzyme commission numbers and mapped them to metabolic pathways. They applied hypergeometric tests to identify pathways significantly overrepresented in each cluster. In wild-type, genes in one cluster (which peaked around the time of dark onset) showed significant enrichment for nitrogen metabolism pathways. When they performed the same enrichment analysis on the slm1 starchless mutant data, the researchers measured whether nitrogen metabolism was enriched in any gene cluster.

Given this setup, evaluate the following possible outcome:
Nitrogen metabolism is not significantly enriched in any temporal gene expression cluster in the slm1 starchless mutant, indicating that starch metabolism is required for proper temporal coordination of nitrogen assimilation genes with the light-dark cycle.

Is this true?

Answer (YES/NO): YES